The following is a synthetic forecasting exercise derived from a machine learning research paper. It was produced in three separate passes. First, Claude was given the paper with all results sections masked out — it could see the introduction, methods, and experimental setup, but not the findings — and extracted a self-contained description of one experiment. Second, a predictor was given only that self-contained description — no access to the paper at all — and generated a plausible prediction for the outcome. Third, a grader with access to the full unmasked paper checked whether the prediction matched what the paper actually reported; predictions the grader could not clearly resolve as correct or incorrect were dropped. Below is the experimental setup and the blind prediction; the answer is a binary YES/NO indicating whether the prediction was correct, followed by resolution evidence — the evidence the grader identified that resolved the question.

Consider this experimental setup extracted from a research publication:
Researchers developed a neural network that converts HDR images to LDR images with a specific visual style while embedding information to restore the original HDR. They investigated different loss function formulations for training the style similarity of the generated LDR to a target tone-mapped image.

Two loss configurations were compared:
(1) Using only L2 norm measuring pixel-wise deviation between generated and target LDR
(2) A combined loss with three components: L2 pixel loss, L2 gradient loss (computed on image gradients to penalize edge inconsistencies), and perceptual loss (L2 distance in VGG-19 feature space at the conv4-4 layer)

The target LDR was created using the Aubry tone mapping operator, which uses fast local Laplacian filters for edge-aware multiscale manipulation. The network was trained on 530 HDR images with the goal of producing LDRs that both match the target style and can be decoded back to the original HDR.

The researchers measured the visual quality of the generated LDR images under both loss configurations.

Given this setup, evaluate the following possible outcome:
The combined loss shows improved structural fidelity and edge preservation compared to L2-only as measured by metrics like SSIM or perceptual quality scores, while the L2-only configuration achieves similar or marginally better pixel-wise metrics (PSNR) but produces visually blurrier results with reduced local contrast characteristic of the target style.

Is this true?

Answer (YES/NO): NO